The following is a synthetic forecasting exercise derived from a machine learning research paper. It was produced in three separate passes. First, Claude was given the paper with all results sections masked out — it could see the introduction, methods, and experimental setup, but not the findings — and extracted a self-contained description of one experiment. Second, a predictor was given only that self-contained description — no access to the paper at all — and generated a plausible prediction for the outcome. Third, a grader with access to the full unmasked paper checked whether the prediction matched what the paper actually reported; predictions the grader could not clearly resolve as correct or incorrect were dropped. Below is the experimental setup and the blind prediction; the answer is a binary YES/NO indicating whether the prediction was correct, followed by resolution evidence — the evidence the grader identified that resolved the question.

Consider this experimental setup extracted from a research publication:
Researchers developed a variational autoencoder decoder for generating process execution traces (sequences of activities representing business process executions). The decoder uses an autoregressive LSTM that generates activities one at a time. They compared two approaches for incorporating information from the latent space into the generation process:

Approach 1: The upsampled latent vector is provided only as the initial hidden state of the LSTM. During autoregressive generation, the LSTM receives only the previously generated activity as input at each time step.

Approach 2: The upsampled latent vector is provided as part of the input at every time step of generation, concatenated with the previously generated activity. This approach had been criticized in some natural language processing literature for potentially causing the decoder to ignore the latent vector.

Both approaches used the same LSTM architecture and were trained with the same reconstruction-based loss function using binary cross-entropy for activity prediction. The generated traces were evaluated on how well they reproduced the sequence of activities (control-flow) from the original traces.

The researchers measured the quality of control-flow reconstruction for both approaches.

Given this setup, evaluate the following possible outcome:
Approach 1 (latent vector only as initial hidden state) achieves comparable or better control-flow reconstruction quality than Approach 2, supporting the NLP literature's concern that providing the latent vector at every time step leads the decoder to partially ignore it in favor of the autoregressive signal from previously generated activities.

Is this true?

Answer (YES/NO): NO